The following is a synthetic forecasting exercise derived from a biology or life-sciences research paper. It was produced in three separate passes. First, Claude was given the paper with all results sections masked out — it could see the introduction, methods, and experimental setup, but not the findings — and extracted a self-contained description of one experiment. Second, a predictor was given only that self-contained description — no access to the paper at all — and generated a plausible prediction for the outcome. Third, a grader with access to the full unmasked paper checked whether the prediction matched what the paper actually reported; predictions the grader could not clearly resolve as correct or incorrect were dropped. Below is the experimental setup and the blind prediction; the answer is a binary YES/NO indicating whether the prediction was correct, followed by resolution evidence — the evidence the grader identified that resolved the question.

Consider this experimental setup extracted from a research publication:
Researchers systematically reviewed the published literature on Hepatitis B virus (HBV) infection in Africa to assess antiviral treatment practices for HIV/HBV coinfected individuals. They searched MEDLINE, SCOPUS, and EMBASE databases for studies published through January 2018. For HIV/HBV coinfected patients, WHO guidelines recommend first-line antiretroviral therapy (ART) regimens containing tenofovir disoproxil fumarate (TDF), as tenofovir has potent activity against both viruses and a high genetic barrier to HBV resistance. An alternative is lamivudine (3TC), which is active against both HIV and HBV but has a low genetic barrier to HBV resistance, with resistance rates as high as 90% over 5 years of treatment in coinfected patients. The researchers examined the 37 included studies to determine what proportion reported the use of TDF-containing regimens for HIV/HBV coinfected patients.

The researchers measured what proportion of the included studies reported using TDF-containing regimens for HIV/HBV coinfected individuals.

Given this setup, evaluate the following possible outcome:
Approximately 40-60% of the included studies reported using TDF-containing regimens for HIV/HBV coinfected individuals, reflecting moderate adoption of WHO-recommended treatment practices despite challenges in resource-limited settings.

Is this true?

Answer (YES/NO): NO